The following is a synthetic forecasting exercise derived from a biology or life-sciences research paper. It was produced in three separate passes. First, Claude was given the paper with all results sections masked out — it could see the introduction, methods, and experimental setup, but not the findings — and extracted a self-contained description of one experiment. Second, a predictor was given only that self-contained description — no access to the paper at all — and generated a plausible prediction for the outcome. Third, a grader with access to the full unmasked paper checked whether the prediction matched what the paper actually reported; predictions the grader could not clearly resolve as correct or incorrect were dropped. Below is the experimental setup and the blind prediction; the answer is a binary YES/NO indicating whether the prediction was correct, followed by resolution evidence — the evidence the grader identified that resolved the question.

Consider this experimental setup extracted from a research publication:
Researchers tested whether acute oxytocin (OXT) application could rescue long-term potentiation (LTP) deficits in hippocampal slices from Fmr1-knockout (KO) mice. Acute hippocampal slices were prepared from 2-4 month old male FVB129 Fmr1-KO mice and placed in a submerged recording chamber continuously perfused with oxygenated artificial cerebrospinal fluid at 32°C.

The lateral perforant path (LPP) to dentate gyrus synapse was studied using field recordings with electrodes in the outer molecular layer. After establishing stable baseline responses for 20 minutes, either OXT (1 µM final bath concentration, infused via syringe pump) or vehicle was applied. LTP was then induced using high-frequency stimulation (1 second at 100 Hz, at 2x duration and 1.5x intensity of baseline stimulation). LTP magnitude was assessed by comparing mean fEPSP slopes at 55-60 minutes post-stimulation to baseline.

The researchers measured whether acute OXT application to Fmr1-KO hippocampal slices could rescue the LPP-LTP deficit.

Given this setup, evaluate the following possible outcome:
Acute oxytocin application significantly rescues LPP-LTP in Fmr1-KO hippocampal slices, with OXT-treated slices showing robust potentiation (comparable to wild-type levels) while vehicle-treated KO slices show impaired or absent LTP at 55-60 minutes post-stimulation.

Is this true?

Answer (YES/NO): NO